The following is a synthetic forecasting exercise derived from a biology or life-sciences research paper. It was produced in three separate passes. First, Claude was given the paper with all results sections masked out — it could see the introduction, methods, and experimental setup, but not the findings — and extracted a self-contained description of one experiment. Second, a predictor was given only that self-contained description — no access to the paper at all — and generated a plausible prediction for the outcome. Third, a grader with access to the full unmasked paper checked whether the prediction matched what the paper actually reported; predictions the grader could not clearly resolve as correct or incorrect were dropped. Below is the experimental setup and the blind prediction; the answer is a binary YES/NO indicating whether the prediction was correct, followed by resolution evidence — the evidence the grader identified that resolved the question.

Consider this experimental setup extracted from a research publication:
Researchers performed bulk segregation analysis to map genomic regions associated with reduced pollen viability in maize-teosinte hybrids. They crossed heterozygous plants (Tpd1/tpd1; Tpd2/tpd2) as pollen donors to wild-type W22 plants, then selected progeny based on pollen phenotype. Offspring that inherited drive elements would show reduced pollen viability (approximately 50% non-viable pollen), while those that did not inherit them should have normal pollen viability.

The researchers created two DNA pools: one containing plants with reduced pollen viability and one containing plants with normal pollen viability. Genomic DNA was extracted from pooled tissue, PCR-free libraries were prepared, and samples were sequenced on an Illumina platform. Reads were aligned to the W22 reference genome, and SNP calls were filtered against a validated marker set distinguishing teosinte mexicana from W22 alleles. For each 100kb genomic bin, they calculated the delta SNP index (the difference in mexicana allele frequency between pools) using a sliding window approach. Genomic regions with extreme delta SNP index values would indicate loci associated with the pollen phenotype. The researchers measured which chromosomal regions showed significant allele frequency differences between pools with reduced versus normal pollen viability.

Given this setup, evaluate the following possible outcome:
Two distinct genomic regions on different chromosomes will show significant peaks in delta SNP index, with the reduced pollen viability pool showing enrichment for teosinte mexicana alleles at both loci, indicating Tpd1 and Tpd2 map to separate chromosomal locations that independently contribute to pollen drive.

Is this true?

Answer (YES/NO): NO